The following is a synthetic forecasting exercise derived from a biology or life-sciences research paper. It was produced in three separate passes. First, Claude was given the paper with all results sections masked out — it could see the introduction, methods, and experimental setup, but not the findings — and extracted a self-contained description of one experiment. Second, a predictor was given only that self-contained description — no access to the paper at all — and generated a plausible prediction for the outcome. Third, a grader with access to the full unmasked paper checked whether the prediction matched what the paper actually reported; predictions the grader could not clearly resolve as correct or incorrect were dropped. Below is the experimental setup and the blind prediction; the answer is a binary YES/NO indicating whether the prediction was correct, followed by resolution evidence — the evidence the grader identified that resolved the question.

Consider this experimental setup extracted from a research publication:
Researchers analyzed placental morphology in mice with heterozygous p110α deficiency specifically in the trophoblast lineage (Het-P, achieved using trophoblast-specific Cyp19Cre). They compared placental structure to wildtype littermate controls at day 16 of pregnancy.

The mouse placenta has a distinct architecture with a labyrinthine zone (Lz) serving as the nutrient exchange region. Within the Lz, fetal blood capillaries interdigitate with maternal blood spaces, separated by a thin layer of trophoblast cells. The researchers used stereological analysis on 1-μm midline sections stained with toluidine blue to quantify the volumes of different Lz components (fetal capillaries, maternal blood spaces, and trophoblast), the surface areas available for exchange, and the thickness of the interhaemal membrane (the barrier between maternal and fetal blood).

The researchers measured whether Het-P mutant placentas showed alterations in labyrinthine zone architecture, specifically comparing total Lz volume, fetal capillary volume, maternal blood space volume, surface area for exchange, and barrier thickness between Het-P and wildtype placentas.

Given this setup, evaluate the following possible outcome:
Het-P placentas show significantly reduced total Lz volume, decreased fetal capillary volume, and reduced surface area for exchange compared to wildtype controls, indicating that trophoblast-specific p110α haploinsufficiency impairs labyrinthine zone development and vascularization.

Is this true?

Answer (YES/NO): NO